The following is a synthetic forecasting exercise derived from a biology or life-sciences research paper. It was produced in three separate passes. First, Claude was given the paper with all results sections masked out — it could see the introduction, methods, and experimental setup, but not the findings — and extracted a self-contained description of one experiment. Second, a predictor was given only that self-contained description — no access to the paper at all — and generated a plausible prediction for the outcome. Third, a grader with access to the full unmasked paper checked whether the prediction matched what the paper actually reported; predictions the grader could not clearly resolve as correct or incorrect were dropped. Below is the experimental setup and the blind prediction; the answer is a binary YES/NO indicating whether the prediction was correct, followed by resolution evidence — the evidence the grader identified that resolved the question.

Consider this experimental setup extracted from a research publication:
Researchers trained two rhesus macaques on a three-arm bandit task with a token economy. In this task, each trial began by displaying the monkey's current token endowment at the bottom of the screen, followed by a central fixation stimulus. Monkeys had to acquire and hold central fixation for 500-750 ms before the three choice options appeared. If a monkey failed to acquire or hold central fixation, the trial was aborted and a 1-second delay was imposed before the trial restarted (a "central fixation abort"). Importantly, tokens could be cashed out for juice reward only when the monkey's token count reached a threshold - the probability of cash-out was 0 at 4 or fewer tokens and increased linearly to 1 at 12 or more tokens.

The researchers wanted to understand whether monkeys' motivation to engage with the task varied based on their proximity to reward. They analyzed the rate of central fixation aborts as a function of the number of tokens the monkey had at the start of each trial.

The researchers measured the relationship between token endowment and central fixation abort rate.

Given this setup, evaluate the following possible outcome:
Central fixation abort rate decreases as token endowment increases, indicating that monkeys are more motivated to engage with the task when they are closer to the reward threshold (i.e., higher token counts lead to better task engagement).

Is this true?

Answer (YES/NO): YES